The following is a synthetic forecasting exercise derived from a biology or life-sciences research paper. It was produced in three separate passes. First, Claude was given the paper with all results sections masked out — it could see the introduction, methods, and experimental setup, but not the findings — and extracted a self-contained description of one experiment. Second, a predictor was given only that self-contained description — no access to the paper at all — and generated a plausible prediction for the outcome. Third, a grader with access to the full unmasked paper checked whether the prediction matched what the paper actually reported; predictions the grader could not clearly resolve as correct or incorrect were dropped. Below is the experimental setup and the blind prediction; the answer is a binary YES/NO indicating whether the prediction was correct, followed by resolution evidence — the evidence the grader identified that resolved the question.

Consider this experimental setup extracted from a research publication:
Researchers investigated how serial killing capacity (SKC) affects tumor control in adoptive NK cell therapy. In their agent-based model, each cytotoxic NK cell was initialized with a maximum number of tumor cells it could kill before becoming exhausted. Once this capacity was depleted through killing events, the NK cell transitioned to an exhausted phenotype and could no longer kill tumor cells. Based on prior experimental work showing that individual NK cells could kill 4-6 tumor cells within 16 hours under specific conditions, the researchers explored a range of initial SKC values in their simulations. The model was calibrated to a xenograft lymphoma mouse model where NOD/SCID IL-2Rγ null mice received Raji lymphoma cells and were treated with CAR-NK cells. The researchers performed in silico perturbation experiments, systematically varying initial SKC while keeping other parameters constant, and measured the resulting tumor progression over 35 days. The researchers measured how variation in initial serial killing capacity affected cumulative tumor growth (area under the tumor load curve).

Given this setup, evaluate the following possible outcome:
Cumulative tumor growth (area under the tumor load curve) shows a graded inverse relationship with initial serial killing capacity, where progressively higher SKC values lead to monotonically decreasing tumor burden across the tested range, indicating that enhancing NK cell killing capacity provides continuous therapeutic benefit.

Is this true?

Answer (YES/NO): YES